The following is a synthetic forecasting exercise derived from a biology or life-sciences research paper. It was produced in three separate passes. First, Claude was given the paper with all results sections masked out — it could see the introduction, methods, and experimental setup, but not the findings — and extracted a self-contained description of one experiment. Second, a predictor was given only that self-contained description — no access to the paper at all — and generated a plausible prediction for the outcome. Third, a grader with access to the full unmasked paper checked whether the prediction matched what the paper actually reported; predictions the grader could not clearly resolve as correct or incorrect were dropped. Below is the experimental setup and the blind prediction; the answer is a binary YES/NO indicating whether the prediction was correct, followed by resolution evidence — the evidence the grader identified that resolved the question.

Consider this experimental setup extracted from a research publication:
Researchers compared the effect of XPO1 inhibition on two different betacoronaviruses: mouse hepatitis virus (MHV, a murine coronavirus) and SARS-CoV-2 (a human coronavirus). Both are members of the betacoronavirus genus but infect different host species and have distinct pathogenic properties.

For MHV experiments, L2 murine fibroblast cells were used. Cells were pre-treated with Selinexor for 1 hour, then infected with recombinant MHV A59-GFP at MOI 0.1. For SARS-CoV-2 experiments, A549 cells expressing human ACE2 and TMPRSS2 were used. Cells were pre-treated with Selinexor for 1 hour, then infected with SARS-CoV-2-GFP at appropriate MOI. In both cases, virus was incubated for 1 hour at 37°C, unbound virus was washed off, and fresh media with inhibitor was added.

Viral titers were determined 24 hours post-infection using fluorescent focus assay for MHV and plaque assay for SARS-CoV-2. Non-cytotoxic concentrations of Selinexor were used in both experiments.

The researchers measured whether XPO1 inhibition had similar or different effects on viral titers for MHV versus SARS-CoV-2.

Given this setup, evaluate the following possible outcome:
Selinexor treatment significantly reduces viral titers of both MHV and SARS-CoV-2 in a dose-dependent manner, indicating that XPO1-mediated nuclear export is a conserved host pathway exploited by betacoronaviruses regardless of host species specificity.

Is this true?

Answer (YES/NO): NO